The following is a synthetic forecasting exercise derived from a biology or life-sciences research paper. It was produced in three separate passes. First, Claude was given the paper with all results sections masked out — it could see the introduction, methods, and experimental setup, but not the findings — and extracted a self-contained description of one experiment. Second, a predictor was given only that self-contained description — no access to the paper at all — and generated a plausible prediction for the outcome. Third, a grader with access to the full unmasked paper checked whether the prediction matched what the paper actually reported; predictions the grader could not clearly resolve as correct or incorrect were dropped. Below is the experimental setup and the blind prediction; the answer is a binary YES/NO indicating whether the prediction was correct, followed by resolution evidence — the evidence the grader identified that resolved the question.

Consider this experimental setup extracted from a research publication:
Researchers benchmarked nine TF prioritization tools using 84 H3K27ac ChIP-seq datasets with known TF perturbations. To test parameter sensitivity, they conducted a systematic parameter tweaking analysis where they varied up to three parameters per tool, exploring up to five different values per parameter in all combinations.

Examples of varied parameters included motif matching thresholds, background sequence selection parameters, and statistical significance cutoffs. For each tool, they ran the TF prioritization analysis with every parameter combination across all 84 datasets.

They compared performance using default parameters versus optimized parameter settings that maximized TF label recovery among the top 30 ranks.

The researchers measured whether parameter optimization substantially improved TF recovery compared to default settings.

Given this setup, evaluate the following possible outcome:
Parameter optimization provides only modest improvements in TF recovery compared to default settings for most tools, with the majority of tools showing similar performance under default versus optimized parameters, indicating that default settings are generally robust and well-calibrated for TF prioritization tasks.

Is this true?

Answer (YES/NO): YES